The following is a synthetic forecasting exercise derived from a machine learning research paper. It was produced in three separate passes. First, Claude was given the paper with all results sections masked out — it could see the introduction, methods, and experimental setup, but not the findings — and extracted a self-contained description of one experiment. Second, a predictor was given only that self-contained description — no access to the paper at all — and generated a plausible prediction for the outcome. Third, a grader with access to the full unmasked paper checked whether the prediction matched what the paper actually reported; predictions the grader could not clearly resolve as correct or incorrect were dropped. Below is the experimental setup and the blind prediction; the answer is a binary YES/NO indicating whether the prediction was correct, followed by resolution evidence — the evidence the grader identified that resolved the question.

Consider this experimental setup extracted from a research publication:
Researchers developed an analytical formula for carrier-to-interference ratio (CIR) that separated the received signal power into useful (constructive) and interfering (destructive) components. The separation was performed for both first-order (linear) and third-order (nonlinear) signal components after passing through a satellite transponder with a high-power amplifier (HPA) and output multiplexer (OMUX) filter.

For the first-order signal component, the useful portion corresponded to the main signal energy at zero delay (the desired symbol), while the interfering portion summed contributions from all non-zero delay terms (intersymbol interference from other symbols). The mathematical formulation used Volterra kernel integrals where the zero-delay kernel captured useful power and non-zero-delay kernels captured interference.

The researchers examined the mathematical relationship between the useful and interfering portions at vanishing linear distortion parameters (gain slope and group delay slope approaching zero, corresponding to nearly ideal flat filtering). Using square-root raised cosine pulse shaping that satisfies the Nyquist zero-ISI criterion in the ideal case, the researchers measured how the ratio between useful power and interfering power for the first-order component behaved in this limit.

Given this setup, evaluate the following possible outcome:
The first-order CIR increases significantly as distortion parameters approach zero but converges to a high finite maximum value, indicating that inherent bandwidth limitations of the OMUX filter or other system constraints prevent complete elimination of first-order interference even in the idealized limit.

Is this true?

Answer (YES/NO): NO